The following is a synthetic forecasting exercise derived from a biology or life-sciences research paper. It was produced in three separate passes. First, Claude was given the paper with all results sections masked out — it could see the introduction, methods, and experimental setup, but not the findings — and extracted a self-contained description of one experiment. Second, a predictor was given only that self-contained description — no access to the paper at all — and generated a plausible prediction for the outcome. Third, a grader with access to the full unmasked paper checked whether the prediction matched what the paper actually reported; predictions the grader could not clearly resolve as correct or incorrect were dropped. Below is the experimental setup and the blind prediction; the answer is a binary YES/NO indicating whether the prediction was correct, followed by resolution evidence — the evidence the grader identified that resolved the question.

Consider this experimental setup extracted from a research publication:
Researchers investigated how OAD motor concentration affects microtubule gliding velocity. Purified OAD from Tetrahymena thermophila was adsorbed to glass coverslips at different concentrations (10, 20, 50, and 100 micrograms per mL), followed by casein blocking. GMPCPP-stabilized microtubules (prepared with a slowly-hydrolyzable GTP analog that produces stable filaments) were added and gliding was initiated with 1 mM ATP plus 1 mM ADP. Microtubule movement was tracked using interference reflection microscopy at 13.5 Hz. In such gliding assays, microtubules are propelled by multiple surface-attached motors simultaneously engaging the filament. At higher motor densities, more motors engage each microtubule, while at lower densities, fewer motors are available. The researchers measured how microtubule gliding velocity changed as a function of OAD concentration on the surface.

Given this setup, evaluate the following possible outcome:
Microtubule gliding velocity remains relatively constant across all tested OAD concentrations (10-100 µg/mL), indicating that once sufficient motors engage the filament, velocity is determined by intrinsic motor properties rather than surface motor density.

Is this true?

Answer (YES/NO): NO